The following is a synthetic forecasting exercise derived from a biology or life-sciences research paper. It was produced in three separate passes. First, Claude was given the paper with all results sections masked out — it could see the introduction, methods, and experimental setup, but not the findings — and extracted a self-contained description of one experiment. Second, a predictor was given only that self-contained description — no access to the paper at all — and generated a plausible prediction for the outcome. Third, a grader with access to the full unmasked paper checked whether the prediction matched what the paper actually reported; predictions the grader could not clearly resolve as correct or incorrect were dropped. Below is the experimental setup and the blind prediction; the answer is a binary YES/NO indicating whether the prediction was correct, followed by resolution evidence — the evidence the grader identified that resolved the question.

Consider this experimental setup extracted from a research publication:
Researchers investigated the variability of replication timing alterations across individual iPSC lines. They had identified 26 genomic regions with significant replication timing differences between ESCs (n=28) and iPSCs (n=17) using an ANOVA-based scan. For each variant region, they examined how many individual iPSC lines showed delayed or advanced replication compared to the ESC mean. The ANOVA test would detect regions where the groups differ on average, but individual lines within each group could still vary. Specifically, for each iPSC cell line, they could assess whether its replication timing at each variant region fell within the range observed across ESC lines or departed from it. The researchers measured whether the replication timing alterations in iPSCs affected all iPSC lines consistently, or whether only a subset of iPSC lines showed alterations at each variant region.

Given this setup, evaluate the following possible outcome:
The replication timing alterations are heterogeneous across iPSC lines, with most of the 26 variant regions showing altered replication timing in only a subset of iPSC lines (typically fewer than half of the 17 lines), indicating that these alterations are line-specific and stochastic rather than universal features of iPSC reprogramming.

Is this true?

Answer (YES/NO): NO